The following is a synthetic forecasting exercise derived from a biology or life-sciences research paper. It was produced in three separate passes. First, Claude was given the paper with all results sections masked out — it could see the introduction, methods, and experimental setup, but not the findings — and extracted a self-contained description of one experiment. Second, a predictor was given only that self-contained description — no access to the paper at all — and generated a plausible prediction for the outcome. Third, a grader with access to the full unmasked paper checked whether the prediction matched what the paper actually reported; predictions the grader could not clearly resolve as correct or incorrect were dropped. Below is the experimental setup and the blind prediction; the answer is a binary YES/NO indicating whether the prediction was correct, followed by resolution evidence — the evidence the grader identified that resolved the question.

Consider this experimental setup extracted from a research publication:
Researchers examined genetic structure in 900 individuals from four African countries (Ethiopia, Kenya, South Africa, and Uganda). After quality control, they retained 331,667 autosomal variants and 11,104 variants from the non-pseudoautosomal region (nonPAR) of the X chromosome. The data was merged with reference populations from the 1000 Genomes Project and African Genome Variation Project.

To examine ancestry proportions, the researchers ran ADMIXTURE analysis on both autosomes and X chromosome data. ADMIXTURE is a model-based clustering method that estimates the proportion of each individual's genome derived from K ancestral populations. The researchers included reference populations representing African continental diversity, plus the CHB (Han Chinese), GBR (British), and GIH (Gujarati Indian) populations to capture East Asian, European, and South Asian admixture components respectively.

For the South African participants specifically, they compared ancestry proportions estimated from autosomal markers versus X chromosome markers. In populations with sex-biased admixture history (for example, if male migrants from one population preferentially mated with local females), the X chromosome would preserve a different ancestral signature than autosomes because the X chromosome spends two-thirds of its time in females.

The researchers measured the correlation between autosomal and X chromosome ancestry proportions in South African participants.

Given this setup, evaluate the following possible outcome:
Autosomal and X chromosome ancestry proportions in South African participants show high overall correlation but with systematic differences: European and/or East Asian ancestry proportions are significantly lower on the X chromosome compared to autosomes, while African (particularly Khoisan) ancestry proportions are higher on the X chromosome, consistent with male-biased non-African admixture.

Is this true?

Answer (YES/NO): NO